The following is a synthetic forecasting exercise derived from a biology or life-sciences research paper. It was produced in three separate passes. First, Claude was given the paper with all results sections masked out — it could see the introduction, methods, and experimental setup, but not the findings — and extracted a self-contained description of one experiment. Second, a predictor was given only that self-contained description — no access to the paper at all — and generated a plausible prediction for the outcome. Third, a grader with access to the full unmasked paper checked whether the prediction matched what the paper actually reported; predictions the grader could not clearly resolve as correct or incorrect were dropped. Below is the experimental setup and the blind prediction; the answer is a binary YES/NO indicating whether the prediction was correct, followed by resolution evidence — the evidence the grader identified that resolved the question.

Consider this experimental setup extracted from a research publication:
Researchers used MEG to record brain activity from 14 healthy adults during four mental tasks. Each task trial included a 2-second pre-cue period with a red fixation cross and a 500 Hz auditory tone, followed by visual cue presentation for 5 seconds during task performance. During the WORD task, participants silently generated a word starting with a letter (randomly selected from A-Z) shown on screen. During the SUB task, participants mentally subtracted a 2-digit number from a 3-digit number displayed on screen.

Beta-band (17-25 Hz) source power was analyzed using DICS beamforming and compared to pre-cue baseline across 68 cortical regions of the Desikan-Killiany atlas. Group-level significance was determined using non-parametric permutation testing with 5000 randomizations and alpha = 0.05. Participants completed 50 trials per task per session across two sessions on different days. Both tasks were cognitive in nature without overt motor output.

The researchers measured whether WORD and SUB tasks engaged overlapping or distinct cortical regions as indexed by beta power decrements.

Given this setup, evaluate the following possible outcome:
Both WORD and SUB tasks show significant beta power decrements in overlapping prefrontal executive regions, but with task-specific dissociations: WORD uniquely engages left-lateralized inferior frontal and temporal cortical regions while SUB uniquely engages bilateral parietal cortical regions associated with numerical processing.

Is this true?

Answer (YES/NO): NO